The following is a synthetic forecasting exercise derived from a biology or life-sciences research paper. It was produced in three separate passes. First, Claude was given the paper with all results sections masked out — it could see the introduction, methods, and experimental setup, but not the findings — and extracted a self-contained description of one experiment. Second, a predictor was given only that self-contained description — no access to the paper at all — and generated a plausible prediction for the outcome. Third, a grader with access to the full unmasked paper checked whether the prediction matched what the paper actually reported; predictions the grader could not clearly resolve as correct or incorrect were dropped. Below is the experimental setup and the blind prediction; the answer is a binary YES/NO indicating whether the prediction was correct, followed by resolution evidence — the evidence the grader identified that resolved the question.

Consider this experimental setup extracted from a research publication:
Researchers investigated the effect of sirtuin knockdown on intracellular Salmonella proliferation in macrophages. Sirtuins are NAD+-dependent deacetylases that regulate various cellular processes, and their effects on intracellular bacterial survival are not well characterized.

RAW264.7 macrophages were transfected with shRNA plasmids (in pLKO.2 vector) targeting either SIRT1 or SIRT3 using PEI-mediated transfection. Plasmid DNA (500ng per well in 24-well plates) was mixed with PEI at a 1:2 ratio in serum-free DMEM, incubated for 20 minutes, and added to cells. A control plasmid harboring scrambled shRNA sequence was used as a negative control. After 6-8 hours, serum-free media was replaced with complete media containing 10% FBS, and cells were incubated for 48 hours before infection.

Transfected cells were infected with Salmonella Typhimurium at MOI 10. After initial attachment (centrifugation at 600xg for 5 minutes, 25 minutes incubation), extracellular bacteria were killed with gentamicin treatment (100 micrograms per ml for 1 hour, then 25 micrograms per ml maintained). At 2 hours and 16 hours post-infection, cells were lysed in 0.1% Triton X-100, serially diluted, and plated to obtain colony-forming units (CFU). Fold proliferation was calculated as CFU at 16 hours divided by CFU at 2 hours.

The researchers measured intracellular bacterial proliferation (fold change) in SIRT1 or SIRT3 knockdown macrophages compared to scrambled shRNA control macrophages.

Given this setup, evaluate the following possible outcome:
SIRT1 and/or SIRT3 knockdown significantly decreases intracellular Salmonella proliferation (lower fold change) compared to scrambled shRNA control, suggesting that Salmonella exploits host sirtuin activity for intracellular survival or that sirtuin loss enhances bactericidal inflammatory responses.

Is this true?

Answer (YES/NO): YES